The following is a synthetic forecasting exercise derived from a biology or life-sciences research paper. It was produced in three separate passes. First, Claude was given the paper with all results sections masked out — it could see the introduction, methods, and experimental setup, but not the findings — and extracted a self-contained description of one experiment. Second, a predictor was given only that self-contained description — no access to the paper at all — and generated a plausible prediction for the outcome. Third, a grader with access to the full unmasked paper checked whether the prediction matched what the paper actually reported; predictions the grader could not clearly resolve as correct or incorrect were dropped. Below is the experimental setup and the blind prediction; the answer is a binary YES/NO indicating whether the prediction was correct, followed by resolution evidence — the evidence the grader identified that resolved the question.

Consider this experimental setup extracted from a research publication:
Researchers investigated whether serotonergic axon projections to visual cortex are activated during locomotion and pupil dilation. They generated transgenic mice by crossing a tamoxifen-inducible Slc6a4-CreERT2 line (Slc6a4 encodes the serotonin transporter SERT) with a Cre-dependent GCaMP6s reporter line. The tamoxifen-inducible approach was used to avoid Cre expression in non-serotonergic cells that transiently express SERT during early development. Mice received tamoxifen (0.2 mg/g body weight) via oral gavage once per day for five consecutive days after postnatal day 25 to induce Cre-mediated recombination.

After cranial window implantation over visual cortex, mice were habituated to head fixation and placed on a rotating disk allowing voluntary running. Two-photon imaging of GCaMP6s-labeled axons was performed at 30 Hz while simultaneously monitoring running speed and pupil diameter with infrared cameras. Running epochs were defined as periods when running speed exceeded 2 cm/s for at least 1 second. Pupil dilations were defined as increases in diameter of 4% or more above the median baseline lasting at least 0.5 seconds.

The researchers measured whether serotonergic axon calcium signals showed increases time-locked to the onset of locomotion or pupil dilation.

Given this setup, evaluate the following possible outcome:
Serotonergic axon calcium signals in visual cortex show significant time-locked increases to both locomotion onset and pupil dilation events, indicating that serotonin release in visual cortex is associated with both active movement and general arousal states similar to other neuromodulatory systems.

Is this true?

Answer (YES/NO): NO